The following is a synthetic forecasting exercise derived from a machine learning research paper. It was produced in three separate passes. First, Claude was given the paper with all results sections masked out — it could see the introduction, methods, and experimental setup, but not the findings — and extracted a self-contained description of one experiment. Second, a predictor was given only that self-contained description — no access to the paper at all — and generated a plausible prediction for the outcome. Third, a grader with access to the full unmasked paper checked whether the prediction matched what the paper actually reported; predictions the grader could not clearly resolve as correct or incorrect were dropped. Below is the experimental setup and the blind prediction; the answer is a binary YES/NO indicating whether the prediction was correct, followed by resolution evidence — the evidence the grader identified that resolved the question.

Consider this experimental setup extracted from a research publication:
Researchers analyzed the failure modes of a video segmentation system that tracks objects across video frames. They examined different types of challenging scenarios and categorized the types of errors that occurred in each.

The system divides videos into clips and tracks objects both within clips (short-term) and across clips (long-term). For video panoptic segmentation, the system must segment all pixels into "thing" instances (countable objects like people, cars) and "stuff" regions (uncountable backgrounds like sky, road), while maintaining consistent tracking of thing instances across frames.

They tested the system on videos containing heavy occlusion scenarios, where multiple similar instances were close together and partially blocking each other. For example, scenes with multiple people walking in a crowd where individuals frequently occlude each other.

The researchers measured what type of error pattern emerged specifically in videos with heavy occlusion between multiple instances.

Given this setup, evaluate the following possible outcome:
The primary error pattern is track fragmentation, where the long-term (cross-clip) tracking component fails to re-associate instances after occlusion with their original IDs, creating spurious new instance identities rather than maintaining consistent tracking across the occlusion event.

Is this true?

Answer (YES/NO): NO